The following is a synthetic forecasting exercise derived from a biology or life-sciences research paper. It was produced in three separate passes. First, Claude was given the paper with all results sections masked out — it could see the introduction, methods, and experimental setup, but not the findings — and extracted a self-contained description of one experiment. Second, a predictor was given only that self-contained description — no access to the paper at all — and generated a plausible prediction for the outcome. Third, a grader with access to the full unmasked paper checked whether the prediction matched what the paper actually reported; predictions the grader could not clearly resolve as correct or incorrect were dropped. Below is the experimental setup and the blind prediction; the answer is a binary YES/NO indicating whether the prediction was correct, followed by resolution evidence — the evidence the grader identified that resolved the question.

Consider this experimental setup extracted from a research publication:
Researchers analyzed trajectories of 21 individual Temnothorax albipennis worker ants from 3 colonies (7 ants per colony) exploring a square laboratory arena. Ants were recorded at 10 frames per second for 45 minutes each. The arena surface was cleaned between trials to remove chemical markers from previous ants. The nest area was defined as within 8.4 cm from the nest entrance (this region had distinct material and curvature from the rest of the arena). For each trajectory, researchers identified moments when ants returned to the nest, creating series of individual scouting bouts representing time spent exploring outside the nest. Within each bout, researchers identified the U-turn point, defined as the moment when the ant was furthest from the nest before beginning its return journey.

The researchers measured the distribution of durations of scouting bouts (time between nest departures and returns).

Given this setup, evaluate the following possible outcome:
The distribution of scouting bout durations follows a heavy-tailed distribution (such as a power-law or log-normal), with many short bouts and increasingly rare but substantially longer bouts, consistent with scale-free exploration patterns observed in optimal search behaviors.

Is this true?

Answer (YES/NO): NO